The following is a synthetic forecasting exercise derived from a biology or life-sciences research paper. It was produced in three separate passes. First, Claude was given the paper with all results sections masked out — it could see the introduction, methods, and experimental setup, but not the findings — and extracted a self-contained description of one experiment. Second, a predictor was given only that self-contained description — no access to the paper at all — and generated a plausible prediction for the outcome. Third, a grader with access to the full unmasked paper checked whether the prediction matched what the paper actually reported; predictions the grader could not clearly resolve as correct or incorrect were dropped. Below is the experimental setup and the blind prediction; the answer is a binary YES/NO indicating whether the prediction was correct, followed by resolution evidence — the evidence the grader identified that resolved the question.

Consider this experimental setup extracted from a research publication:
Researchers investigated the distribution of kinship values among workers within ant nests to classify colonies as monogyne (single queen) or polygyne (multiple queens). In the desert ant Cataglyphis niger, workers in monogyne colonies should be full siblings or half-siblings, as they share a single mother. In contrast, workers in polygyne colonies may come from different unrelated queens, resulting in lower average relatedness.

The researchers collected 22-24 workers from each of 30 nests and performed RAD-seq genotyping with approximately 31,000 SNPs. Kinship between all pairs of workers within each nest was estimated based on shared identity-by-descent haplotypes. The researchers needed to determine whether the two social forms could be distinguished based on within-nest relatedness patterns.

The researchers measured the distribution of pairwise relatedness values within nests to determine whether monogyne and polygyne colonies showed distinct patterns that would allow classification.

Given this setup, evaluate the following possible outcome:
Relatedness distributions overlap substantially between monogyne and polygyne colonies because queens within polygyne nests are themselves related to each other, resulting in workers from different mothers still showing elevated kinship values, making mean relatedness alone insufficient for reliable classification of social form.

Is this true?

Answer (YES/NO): NO